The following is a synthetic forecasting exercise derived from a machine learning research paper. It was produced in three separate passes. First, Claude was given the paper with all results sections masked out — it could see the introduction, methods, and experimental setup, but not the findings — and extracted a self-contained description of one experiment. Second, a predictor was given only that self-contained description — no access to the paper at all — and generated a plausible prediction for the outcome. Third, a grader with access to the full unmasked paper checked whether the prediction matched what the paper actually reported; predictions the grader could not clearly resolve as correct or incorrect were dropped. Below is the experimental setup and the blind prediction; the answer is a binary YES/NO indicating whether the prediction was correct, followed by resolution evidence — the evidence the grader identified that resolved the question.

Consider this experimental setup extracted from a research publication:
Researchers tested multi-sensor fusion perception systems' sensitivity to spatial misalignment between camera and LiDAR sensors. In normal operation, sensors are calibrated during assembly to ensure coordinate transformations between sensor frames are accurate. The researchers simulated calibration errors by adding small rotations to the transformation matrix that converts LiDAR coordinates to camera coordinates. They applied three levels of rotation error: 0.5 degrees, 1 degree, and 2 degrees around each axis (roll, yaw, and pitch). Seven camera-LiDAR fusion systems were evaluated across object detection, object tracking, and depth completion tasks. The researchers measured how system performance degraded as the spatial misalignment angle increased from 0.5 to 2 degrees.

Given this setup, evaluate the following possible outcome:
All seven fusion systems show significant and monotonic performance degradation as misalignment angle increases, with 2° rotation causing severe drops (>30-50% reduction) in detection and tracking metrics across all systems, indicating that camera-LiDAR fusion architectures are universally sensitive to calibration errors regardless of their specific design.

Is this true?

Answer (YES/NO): YES